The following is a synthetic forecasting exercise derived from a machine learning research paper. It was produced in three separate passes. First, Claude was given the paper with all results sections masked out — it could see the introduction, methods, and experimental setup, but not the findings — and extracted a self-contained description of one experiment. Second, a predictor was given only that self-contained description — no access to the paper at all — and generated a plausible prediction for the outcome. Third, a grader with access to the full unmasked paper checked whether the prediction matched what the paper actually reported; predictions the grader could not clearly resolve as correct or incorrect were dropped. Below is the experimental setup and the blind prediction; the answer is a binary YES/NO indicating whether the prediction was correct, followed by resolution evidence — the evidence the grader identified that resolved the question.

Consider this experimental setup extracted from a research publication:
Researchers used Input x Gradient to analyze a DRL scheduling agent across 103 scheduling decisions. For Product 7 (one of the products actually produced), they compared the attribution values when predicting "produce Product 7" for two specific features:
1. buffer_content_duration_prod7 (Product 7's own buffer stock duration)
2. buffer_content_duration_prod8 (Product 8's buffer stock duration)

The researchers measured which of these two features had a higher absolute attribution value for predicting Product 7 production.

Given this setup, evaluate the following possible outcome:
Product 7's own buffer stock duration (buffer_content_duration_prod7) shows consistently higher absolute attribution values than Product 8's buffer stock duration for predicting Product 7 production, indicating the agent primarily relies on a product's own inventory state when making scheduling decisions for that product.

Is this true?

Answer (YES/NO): NO